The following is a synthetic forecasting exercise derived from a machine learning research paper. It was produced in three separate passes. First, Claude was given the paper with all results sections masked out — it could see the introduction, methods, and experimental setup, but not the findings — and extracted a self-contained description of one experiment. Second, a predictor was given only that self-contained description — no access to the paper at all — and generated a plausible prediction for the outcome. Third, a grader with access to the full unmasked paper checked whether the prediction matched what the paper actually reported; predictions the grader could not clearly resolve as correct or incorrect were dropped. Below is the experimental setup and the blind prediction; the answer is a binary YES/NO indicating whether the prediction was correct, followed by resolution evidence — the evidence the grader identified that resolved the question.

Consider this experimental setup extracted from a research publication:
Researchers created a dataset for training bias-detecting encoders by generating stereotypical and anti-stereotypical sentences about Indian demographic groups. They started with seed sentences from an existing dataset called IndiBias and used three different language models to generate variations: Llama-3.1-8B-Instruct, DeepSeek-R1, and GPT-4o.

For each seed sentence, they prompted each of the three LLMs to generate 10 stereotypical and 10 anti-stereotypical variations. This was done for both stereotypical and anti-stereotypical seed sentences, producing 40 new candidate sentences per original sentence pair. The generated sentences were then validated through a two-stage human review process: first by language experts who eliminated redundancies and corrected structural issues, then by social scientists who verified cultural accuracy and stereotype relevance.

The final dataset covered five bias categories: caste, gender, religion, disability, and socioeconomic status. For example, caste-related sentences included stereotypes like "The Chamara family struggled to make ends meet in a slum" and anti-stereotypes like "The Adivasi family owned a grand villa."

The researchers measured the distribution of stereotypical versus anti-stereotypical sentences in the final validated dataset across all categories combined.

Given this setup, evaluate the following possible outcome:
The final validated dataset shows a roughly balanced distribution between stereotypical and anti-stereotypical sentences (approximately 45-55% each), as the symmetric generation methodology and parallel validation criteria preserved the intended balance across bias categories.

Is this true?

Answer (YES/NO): YES